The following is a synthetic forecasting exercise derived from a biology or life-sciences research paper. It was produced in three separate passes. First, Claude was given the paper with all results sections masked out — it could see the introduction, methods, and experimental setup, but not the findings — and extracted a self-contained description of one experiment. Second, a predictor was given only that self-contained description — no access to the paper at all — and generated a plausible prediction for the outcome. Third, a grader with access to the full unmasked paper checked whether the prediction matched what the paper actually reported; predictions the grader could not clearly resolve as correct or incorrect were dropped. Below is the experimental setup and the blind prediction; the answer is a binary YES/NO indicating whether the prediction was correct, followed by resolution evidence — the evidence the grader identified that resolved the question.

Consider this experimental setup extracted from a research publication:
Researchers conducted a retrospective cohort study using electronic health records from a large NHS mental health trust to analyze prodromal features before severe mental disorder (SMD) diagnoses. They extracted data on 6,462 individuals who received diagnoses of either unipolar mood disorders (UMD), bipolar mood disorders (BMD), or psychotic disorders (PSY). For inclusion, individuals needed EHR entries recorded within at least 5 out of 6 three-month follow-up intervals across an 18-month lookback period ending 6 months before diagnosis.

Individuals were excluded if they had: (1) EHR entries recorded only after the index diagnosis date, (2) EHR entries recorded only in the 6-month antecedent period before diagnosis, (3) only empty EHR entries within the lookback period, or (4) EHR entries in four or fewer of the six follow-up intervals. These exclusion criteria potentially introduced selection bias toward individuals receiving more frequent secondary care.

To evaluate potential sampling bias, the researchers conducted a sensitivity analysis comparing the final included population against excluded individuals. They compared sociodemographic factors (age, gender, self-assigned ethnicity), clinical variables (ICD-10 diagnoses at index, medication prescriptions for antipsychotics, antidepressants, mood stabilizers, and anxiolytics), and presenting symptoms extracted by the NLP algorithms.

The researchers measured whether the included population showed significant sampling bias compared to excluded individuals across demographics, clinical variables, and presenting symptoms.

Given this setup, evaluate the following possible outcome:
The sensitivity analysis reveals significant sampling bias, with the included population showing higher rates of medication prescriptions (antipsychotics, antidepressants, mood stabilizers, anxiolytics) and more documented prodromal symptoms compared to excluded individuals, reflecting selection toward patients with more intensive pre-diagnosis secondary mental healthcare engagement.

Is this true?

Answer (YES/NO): NO